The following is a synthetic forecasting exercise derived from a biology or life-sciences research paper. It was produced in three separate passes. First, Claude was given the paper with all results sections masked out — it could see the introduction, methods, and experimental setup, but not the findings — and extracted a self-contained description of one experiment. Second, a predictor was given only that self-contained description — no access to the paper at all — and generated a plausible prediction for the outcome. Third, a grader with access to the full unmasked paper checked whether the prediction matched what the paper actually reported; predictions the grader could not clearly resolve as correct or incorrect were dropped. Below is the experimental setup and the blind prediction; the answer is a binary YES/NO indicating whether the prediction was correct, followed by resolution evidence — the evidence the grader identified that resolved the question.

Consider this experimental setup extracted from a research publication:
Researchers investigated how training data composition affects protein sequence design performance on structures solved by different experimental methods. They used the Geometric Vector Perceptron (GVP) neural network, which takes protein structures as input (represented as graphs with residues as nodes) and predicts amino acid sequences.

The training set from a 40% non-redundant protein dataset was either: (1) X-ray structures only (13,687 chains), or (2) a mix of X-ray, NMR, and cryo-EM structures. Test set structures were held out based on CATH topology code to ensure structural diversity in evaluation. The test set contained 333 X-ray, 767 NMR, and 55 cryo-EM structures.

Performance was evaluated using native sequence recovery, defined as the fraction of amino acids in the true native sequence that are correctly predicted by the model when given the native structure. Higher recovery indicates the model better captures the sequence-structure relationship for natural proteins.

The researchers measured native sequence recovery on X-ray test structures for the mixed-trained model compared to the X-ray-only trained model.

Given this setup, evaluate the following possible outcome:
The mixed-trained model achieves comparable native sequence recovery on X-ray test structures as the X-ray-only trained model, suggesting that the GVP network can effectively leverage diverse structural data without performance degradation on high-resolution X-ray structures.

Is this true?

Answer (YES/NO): YES